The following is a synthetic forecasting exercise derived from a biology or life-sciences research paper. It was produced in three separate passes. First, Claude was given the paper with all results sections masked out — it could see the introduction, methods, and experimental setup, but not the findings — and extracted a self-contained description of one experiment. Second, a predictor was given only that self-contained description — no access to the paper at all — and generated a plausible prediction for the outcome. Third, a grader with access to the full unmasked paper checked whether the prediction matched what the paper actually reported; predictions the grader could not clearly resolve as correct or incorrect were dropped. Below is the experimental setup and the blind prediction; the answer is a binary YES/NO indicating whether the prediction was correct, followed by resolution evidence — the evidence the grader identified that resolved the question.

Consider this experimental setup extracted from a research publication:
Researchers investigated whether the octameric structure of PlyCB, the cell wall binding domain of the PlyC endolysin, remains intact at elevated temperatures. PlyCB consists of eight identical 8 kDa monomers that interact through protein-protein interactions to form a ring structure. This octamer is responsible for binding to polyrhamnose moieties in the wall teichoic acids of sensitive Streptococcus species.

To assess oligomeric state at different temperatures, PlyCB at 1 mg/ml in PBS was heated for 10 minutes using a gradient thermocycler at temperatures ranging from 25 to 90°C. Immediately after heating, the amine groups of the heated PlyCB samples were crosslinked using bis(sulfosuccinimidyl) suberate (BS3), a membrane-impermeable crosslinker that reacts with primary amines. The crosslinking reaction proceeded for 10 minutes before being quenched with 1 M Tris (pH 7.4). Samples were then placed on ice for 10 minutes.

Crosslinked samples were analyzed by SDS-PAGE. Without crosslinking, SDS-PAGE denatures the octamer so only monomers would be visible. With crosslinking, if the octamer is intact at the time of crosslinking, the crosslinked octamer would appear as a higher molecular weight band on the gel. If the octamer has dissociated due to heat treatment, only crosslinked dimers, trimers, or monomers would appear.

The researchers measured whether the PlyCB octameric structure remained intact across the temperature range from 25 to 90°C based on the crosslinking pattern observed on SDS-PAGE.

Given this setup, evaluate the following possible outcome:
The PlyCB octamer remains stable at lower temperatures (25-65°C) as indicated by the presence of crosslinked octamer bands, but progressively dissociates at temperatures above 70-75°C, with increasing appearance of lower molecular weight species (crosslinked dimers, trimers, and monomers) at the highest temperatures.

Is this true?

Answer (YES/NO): NO